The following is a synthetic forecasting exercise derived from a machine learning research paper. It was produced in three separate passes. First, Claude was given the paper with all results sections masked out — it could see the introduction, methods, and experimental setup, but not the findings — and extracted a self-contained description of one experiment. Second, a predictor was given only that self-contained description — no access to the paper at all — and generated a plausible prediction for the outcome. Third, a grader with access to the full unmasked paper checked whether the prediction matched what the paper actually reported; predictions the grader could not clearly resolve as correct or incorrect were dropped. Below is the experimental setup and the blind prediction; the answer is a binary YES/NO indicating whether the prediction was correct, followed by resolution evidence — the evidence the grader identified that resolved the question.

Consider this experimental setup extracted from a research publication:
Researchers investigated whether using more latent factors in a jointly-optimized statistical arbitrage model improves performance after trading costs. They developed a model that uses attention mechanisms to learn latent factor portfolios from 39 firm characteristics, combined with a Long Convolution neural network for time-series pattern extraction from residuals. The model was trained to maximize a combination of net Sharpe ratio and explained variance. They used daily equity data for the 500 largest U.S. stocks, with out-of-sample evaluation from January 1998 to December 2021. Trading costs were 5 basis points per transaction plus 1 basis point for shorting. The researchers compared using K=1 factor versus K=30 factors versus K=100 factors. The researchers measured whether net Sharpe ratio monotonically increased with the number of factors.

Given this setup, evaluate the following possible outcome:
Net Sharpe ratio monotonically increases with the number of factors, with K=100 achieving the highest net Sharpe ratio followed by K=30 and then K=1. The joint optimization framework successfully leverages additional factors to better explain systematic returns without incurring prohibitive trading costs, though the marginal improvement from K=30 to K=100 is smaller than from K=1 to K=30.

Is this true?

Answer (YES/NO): NO